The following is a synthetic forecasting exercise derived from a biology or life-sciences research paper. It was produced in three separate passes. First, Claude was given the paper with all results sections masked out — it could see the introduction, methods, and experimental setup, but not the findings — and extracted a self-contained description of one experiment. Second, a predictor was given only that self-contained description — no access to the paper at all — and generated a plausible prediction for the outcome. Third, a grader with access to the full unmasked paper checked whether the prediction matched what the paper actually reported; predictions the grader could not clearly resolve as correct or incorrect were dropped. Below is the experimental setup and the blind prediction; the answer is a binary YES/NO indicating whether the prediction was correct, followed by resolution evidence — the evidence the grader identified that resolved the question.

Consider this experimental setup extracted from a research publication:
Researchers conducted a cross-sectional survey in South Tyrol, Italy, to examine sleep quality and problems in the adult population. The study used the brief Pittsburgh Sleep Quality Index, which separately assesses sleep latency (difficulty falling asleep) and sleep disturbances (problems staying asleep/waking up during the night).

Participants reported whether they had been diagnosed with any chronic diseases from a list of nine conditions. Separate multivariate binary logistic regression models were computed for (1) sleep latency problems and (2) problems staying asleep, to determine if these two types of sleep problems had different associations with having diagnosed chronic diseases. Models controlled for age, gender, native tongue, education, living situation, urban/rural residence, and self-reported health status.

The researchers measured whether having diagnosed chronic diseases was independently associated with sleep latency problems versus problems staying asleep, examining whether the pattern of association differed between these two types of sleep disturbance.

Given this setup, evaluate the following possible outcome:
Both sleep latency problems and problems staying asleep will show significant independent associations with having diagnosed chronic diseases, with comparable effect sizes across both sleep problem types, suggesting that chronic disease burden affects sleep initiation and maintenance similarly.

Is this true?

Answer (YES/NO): NO